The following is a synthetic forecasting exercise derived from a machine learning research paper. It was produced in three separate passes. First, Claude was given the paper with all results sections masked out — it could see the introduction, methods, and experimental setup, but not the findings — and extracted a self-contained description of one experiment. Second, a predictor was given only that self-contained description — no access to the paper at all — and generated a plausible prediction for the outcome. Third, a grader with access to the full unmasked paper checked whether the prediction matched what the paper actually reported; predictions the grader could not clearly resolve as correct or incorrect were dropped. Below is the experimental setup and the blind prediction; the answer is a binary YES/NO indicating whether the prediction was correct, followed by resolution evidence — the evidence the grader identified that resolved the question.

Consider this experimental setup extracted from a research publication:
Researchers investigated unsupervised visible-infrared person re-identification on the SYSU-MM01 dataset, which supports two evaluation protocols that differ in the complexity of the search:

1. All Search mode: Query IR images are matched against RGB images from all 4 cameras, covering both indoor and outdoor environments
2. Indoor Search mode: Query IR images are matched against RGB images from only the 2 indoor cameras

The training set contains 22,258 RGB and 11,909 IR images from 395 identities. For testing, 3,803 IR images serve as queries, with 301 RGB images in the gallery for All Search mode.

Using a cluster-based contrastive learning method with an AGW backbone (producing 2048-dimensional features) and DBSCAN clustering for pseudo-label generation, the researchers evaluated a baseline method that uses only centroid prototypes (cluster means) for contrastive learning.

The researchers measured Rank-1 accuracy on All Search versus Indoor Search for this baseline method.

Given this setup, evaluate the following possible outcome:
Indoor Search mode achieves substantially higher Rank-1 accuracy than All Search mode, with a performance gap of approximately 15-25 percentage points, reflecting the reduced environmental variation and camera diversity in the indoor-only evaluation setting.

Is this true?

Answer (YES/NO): NO